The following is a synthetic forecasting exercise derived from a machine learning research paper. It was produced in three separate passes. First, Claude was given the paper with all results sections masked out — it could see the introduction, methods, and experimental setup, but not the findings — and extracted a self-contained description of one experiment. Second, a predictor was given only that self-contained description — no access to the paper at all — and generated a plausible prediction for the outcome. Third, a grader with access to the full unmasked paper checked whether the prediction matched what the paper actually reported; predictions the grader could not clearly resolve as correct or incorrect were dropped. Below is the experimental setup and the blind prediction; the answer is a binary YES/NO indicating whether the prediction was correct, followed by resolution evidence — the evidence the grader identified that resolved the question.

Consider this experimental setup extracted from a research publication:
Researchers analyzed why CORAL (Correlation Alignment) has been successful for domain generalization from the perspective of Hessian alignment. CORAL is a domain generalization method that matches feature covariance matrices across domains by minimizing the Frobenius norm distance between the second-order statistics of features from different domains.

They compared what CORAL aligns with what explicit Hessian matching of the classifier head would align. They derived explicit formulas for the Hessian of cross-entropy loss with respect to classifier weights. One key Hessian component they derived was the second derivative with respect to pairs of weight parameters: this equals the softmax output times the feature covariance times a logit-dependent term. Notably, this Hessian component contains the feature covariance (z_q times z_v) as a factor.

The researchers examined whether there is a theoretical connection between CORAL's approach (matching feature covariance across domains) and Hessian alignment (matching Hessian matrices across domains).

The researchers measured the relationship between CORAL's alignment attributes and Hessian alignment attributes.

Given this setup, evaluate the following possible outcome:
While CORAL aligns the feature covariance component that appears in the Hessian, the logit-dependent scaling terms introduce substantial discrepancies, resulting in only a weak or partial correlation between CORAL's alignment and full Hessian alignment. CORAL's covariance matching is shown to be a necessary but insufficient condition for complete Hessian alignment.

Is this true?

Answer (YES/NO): NO